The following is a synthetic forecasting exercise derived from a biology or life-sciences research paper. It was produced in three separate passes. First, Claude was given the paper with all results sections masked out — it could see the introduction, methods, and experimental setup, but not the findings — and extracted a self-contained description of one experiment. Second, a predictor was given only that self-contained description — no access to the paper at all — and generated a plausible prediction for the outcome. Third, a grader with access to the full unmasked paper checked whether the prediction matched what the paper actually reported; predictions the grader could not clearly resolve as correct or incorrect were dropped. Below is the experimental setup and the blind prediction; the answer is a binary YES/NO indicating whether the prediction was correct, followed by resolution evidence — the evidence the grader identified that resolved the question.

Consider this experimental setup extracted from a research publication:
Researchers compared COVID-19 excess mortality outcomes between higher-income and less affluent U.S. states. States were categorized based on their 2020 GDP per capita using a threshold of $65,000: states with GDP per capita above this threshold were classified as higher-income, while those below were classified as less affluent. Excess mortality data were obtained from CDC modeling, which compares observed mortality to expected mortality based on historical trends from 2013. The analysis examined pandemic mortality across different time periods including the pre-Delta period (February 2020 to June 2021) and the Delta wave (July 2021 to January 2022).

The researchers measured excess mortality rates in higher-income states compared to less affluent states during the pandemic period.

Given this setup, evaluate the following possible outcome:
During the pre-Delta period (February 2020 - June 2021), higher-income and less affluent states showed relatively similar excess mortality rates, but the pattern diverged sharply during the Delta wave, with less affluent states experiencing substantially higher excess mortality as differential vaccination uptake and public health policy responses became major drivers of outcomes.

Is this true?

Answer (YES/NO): NO